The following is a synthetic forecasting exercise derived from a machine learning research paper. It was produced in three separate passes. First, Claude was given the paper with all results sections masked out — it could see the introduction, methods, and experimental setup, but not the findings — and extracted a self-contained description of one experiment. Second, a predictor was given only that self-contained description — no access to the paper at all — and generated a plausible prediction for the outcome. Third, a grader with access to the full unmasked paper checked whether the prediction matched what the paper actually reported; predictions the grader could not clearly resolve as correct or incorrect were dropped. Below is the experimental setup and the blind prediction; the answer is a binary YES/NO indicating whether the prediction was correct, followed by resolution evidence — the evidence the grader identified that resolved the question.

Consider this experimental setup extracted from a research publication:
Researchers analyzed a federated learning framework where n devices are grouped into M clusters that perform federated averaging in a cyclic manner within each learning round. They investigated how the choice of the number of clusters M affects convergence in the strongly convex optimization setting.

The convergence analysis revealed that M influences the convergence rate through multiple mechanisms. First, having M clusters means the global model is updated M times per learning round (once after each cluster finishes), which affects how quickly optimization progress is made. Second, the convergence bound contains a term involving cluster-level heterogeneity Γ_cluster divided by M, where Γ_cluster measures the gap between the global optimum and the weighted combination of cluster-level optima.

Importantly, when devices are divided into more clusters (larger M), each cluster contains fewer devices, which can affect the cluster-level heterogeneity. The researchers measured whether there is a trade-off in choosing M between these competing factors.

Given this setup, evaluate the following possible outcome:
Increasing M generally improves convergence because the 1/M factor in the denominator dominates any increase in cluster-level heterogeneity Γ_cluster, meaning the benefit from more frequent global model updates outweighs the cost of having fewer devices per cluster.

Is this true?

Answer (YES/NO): YES